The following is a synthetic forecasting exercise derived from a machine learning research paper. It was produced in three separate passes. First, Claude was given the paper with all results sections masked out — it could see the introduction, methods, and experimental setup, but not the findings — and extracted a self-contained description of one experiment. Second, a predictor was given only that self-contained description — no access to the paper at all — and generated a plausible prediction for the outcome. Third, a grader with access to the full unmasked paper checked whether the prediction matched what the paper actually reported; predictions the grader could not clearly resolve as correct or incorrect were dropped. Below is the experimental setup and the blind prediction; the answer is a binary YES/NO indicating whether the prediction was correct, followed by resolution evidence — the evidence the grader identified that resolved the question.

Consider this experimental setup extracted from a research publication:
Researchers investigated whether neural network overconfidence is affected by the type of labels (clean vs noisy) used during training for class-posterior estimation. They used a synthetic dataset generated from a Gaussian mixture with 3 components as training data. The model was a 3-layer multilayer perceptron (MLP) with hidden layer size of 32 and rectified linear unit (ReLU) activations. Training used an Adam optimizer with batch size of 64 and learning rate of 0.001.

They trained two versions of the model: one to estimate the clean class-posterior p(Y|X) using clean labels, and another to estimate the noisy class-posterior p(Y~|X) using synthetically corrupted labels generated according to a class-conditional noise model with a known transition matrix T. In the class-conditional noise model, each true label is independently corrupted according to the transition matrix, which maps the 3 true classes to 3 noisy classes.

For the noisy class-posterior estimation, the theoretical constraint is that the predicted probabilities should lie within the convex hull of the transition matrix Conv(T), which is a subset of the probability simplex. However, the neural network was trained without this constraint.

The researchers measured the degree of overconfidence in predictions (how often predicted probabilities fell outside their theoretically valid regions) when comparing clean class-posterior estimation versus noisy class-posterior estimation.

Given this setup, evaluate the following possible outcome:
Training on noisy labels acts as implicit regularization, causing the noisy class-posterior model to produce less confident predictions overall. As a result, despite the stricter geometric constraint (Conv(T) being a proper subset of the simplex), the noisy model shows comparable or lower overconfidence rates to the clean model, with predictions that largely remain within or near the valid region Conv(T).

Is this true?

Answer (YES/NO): NO